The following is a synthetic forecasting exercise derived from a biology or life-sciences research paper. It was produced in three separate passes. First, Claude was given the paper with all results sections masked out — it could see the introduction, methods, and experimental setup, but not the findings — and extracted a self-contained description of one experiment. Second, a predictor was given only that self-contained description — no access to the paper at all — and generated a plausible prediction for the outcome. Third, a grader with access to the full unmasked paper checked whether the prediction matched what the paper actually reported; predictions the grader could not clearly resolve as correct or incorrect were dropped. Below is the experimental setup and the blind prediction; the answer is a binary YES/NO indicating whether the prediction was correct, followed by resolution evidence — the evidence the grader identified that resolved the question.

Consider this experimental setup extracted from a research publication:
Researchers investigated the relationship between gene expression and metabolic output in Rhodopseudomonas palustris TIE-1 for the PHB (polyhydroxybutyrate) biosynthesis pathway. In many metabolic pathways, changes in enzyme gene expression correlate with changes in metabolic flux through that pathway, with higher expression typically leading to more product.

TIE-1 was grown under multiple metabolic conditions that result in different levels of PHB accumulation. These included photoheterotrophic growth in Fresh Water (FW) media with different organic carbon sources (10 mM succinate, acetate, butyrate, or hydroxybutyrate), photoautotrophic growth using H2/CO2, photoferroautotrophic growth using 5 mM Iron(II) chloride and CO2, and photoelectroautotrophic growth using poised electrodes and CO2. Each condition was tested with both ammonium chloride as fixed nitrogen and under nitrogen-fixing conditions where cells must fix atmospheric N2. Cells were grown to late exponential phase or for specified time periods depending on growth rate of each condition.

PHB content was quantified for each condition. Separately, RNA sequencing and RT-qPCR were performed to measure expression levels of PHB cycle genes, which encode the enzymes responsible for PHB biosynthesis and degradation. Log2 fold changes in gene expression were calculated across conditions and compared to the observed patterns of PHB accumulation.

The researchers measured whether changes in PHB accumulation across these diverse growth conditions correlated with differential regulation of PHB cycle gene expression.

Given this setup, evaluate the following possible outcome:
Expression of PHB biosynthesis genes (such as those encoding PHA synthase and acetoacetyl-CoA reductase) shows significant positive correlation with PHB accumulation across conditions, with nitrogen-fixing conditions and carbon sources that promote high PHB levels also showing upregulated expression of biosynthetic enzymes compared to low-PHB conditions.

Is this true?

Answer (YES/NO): NO